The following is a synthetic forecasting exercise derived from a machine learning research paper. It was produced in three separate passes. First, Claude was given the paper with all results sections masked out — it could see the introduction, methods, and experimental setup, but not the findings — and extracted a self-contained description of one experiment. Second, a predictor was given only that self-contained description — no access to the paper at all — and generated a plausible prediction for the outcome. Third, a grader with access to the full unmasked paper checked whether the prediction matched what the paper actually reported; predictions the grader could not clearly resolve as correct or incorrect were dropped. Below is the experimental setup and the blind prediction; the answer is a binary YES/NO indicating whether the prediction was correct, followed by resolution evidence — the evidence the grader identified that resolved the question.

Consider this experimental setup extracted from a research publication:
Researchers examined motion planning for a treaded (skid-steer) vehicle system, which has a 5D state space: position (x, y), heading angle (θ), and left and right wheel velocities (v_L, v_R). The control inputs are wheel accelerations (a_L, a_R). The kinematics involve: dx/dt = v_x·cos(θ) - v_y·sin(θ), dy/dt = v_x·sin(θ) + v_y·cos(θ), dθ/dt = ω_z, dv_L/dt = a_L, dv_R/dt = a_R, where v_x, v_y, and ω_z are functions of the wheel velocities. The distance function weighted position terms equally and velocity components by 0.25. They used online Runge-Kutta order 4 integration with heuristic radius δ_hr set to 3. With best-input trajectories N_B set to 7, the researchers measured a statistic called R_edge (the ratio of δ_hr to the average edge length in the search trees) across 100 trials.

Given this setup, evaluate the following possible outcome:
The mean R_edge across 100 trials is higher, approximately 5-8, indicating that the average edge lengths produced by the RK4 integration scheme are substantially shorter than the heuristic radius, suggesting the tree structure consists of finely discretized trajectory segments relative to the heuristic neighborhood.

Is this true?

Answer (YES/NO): NO